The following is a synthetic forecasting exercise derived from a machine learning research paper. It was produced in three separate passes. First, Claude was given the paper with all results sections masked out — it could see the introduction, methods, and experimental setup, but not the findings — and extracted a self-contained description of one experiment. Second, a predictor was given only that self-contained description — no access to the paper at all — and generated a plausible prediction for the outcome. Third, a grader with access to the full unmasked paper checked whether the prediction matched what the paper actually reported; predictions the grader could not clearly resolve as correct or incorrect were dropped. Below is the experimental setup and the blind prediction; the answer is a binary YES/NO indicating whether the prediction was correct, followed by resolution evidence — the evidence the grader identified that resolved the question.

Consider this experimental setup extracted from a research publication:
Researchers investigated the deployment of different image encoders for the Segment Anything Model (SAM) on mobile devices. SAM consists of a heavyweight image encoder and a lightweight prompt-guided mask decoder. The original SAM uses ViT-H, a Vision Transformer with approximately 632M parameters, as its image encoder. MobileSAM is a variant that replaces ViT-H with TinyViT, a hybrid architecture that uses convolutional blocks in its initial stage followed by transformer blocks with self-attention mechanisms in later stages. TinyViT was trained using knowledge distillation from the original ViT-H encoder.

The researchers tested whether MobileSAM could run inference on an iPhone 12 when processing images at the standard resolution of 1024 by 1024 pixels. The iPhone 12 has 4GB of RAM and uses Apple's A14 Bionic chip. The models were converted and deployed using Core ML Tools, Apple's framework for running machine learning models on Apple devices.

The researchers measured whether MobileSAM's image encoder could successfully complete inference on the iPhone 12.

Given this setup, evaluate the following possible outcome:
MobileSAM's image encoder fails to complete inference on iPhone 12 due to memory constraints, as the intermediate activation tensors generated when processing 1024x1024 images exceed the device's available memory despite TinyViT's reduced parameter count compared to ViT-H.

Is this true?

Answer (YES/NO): YES